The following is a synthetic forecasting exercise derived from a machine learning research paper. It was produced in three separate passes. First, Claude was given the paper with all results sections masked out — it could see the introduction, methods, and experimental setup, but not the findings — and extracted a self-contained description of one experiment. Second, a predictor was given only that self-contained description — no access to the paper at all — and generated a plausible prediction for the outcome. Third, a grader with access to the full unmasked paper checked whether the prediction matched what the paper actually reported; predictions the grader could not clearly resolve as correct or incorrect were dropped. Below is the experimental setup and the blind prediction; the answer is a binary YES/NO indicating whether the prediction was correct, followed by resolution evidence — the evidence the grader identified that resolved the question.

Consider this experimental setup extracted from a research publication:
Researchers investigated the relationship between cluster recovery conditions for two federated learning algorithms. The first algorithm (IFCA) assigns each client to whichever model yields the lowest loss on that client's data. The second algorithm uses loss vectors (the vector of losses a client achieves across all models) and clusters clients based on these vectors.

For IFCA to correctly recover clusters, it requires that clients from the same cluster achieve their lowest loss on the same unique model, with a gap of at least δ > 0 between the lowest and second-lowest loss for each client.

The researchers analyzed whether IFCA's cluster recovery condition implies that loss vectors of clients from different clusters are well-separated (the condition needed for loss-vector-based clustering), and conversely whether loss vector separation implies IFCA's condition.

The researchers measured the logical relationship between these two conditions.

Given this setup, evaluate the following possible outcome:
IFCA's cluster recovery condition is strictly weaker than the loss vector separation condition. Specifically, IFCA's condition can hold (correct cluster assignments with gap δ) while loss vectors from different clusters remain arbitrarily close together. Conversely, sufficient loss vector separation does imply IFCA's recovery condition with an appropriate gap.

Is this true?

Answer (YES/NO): NO